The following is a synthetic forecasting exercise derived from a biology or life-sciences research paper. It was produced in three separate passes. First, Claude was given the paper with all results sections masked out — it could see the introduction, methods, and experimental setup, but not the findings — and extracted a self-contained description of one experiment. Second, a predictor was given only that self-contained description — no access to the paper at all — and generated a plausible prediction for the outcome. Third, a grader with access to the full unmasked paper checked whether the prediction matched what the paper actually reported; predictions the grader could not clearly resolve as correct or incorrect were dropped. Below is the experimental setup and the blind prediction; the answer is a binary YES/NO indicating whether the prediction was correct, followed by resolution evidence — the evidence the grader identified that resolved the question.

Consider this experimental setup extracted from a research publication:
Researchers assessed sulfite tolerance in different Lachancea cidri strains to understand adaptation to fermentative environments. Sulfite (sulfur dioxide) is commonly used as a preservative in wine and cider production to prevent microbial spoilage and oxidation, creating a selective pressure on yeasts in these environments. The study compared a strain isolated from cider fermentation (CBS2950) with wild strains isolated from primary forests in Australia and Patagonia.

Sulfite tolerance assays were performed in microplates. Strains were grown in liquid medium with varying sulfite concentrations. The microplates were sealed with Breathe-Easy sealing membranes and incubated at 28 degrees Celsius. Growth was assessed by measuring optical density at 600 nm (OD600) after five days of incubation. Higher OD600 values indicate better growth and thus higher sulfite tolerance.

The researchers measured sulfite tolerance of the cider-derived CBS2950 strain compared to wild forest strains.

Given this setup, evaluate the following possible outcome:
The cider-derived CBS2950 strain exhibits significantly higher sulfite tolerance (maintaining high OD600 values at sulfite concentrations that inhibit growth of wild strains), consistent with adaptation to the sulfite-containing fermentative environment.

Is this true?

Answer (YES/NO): YES